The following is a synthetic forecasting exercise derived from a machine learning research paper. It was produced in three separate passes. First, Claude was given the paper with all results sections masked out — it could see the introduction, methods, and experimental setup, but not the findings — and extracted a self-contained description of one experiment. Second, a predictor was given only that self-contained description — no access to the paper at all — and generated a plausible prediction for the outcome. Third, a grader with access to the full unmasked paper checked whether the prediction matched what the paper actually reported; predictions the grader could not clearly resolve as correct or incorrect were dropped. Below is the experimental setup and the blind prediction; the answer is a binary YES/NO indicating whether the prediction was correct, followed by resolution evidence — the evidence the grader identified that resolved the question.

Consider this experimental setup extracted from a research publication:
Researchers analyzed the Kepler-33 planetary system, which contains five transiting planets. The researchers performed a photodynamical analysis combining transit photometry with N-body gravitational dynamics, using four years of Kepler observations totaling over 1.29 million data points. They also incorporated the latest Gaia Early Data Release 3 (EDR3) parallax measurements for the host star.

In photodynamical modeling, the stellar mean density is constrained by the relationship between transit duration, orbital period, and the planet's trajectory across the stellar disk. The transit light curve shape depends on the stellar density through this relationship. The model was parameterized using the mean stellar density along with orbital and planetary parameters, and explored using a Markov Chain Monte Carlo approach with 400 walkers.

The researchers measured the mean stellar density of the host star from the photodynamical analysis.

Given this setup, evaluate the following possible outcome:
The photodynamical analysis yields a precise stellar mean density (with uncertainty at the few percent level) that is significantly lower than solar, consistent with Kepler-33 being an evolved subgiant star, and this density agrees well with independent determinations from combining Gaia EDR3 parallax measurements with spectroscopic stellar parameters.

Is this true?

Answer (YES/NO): NO